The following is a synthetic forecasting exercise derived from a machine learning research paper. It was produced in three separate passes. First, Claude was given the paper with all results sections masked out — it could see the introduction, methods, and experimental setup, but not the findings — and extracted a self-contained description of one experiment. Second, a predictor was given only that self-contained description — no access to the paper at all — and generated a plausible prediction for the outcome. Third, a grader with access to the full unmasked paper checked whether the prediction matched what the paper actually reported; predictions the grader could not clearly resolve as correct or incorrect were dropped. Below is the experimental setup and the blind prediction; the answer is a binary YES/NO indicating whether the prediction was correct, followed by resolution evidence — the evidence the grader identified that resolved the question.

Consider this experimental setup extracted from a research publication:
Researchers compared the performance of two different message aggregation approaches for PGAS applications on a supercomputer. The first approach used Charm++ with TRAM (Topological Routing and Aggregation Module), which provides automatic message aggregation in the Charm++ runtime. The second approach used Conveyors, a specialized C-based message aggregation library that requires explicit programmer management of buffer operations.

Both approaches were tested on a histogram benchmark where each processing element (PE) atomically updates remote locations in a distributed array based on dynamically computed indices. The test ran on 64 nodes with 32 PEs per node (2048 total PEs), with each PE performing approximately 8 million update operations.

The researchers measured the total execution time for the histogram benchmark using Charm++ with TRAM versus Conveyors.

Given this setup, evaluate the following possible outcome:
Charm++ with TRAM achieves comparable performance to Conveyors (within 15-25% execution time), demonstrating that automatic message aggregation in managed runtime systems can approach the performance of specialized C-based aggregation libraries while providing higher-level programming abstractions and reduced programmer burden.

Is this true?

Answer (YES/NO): NO